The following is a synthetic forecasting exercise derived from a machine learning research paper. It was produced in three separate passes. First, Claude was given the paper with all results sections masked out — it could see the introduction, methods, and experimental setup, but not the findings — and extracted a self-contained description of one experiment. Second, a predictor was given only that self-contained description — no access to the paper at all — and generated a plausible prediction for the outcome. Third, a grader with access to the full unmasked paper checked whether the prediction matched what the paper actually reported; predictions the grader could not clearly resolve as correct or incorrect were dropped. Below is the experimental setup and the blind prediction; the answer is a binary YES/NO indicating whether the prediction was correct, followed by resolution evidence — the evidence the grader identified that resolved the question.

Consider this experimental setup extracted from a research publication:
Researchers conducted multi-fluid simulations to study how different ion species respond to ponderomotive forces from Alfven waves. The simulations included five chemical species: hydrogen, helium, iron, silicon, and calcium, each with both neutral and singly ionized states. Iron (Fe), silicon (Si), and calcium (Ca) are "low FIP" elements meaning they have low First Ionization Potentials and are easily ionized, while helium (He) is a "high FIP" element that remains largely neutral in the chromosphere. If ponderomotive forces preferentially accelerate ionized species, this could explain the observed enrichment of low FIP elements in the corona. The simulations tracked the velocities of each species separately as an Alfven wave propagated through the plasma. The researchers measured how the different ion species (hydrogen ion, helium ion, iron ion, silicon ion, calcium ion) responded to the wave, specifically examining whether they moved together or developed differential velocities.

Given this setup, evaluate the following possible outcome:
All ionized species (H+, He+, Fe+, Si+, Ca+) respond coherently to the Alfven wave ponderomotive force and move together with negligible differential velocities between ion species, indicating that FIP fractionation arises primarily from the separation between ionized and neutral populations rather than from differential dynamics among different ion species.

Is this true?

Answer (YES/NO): NO